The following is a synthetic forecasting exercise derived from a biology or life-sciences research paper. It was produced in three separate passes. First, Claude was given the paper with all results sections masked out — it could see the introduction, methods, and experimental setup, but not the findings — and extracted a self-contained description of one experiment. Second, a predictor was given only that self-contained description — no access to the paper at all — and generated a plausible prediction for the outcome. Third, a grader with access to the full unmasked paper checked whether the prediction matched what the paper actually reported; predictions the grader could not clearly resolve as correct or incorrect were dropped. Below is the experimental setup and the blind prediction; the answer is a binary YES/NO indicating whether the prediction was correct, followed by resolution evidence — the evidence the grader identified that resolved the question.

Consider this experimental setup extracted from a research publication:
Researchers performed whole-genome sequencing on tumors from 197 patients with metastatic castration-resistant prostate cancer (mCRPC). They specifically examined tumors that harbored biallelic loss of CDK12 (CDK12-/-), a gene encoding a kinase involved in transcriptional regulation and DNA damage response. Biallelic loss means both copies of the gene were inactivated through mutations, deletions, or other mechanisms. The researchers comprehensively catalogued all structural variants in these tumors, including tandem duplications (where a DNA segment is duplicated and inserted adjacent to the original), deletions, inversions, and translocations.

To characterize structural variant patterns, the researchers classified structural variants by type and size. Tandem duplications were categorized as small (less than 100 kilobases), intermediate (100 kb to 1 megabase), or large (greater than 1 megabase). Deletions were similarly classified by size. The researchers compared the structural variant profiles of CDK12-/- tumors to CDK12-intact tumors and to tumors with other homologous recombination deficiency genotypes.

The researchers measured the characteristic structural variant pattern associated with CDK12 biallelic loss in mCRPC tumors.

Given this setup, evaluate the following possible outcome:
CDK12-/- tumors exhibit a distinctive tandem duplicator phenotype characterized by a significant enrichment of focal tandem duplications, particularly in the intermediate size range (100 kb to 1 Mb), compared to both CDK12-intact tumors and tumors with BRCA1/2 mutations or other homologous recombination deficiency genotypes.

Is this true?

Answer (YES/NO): YES